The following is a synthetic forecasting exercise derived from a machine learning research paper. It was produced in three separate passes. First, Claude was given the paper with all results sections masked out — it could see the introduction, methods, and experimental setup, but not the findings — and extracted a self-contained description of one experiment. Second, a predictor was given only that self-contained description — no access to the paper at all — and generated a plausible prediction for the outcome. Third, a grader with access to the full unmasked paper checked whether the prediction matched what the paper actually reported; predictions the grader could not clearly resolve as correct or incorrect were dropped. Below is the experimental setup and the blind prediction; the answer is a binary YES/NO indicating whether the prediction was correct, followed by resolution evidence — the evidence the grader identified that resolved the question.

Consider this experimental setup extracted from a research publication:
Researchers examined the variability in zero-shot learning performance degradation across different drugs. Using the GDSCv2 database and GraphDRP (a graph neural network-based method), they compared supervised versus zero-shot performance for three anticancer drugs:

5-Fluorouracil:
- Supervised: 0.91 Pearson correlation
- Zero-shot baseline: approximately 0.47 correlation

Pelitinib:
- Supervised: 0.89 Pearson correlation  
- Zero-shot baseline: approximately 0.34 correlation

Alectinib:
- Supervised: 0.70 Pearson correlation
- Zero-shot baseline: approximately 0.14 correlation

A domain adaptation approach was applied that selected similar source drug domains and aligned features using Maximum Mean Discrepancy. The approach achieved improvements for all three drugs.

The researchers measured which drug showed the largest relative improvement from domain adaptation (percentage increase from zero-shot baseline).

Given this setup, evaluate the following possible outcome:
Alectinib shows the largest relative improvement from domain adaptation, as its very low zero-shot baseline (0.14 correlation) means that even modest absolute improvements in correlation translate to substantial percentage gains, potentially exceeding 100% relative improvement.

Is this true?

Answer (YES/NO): YES